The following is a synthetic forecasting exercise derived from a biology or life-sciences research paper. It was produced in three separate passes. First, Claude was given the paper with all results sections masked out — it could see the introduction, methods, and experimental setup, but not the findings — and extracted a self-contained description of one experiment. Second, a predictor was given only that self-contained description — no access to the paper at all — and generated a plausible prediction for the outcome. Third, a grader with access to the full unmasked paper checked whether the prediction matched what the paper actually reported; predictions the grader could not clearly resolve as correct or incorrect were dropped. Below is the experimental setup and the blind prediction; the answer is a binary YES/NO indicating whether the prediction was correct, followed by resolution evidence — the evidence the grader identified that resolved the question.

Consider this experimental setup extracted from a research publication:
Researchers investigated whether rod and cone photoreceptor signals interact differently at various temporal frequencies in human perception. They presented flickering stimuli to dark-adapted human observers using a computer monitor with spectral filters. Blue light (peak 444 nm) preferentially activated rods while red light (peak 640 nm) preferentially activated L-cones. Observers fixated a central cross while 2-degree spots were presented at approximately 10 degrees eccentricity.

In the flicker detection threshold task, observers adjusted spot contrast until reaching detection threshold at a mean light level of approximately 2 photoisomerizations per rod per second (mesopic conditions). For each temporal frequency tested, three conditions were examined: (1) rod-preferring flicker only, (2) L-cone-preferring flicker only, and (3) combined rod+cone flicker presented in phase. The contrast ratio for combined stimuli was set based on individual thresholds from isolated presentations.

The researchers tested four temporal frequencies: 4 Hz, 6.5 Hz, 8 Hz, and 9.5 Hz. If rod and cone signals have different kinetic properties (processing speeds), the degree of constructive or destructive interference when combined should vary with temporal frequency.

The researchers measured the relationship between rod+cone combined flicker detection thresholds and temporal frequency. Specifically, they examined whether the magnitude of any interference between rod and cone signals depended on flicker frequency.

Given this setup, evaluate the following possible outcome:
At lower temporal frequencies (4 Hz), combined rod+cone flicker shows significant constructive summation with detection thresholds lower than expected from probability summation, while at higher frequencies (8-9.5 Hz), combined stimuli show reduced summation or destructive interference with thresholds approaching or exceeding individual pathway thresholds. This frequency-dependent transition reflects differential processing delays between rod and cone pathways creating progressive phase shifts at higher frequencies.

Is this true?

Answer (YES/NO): YES